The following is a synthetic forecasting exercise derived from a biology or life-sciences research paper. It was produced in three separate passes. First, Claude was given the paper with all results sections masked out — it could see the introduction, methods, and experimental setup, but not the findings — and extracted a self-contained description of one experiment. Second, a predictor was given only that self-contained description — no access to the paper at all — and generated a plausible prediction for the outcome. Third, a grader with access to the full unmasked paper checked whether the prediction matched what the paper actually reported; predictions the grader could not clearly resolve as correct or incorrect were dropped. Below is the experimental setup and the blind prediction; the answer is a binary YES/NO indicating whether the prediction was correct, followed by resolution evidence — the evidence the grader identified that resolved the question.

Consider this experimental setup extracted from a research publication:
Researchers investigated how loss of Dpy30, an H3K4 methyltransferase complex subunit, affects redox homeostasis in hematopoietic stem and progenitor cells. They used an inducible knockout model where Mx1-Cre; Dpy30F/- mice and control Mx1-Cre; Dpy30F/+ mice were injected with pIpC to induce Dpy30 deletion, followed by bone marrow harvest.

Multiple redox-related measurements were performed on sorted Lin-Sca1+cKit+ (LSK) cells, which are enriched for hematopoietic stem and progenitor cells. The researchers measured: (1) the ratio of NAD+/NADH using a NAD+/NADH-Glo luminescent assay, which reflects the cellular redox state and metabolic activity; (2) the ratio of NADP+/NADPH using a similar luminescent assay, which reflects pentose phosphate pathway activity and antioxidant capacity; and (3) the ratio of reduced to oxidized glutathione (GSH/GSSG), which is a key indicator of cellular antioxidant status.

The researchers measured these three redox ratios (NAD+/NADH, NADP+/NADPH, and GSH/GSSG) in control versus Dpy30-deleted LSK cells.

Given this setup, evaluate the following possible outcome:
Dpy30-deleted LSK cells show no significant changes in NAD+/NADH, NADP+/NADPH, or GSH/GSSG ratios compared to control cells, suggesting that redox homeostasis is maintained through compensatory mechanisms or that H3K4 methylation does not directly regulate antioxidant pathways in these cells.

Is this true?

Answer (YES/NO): NO